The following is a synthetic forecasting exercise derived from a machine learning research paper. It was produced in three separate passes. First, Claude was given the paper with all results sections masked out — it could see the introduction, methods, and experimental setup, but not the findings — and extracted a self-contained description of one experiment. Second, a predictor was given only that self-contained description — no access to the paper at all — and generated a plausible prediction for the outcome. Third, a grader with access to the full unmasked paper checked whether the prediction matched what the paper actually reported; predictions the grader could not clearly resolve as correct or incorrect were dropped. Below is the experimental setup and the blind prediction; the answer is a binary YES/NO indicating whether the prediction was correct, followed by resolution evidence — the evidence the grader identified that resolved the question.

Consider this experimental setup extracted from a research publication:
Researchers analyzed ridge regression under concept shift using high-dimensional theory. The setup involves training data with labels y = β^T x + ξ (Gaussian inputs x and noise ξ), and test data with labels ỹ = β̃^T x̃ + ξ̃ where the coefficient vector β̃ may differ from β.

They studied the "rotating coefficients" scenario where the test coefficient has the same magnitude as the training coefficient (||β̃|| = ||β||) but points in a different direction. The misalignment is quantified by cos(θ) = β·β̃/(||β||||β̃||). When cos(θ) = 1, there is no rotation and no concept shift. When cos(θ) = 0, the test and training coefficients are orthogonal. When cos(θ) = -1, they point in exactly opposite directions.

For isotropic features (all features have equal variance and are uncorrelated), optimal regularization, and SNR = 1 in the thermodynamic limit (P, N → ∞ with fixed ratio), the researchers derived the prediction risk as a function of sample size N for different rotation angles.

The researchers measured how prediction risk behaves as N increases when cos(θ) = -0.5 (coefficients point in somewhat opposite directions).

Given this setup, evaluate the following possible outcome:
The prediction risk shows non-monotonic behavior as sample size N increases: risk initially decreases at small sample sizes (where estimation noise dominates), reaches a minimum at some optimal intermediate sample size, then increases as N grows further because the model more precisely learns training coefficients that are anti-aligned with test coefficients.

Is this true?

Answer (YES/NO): NO